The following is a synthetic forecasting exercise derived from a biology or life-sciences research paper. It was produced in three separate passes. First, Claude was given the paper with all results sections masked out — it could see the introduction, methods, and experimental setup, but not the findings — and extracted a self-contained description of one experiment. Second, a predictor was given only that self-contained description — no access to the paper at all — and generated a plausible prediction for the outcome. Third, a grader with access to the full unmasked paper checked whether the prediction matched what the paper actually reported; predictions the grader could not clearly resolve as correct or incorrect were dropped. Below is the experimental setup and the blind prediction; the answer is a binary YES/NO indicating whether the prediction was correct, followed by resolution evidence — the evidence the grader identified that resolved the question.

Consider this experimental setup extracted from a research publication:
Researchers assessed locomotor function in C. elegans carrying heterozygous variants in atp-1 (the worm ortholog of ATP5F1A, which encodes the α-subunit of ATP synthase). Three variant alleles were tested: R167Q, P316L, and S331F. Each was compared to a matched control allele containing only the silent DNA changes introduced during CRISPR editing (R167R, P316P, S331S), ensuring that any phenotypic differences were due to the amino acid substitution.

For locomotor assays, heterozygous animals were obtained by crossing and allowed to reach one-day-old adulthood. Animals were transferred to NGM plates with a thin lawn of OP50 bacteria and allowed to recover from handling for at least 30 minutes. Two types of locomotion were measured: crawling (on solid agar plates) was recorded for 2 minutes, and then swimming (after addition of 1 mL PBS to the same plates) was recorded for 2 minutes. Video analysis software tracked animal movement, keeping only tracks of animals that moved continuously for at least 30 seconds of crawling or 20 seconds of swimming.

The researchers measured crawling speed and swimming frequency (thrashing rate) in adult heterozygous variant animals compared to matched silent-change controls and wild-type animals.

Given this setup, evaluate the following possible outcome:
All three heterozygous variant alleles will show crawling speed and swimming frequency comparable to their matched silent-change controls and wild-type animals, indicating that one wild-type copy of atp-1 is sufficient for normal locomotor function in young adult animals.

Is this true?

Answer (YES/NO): NO